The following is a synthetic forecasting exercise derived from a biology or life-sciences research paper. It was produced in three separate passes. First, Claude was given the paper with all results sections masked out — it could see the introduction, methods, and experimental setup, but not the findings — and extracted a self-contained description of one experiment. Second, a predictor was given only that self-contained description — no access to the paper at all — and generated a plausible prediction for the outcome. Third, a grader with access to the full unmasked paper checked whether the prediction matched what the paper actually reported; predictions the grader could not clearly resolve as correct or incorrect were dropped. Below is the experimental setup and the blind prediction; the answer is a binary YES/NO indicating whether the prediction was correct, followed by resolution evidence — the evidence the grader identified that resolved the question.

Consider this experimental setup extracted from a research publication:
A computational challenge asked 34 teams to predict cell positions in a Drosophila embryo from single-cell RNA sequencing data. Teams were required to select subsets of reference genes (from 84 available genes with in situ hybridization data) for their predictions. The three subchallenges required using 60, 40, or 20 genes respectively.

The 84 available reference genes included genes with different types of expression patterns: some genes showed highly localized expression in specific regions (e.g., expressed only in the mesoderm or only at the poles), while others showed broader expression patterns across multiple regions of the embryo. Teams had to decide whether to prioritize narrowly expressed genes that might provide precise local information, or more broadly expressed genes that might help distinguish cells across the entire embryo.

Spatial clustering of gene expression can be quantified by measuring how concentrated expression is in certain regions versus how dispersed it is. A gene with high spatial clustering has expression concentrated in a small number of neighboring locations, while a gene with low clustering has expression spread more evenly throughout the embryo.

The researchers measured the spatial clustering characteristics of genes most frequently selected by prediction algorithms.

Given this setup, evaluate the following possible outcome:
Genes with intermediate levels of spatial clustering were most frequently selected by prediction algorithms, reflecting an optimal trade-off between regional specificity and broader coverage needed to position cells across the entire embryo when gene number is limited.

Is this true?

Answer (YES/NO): NO